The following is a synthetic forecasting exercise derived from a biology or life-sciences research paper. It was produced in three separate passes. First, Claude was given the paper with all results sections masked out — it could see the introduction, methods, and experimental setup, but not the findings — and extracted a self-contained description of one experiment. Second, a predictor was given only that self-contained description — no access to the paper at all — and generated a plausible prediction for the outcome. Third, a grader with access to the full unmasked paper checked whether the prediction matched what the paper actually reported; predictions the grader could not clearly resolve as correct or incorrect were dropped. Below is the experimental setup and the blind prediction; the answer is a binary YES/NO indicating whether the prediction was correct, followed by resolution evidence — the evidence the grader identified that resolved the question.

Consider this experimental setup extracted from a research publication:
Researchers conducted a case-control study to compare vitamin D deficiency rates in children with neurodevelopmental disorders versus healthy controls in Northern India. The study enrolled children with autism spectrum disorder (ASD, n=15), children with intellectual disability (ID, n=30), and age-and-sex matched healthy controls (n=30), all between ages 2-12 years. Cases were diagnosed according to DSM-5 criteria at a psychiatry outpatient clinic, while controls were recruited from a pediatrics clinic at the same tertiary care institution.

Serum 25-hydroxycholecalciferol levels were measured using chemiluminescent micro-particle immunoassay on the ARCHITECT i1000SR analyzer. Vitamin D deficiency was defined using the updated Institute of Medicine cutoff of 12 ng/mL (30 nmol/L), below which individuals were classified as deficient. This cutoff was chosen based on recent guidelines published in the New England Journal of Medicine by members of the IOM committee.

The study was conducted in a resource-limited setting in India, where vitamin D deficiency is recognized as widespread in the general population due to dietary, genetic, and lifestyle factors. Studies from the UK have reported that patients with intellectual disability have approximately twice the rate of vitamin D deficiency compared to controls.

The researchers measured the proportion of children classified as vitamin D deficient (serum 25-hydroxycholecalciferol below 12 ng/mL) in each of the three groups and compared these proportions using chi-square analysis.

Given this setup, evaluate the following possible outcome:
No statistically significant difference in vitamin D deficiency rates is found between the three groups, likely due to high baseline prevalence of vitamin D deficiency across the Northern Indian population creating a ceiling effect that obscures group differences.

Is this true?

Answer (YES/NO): YES